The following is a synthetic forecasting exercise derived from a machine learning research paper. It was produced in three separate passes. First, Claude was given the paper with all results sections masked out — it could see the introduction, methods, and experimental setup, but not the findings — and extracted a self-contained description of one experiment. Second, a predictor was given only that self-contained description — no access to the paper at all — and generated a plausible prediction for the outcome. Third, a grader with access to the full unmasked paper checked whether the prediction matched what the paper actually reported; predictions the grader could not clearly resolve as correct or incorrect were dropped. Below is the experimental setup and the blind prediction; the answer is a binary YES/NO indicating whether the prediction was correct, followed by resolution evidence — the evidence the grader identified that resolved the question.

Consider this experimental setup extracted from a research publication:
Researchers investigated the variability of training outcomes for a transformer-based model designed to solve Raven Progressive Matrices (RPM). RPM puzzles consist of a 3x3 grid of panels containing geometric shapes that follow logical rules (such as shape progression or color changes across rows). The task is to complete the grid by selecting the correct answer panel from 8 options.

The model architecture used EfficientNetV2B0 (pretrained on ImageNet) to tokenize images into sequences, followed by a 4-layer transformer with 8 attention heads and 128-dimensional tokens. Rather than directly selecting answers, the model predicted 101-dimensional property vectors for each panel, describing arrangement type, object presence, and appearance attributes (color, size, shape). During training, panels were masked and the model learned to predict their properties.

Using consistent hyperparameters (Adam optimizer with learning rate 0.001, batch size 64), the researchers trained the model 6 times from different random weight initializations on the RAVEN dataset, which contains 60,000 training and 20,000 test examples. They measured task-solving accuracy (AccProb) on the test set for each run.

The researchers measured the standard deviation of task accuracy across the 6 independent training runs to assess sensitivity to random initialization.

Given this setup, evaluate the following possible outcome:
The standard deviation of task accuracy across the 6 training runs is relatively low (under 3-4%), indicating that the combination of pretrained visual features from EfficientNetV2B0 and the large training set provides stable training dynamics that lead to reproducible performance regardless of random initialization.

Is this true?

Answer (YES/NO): YES